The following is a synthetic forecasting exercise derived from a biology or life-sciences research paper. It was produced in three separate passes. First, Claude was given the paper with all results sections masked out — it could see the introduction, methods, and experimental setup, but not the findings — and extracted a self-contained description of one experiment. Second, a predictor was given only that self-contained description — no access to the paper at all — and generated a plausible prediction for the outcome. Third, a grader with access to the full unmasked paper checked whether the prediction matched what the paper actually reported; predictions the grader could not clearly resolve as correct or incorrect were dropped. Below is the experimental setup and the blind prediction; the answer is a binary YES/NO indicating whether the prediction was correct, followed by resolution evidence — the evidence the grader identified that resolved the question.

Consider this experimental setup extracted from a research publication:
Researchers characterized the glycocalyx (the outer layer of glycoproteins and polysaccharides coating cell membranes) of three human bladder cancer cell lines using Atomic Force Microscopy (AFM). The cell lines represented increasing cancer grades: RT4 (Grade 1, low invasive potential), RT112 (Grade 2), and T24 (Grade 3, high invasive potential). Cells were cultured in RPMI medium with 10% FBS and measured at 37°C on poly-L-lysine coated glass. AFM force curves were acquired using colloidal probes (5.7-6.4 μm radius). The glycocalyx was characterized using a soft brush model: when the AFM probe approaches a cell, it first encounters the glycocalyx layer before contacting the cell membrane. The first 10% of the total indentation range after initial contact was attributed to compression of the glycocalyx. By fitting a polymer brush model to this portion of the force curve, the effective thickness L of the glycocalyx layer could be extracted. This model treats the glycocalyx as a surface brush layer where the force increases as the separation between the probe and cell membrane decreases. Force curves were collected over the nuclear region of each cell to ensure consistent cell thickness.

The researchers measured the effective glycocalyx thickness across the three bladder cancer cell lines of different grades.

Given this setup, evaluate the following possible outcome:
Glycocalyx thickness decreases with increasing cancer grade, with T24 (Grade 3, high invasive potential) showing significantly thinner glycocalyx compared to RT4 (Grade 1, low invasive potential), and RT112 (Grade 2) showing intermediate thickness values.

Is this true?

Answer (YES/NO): NO